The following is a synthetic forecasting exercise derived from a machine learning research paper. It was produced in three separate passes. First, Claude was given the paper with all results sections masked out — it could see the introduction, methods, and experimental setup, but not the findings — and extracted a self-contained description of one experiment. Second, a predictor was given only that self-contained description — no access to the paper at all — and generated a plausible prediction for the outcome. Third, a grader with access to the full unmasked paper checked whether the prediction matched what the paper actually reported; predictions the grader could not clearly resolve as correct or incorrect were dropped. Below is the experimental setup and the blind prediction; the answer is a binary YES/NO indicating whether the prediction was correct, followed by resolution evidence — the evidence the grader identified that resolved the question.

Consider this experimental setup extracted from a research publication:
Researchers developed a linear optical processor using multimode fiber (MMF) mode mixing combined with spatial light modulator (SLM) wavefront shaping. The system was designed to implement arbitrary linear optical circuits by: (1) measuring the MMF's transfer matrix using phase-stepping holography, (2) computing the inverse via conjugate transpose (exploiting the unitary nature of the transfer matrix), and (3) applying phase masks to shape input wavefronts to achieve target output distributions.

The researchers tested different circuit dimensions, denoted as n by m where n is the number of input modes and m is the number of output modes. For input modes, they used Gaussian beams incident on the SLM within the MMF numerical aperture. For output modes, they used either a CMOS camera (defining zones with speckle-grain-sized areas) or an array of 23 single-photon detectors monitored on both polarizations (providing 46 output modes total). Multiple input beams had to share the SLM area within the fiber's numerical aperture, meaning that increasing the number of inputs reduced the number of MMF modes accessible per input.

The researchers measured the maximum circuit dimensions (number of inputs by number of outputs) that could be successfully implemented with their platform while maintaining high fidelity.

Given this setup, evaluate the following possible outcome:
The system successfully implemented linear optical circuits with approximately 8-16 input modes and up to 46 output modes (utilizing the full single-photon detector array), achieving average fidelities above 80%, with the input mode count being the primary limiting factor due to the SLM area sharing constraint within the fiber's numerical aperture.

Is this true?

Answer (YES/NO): NO